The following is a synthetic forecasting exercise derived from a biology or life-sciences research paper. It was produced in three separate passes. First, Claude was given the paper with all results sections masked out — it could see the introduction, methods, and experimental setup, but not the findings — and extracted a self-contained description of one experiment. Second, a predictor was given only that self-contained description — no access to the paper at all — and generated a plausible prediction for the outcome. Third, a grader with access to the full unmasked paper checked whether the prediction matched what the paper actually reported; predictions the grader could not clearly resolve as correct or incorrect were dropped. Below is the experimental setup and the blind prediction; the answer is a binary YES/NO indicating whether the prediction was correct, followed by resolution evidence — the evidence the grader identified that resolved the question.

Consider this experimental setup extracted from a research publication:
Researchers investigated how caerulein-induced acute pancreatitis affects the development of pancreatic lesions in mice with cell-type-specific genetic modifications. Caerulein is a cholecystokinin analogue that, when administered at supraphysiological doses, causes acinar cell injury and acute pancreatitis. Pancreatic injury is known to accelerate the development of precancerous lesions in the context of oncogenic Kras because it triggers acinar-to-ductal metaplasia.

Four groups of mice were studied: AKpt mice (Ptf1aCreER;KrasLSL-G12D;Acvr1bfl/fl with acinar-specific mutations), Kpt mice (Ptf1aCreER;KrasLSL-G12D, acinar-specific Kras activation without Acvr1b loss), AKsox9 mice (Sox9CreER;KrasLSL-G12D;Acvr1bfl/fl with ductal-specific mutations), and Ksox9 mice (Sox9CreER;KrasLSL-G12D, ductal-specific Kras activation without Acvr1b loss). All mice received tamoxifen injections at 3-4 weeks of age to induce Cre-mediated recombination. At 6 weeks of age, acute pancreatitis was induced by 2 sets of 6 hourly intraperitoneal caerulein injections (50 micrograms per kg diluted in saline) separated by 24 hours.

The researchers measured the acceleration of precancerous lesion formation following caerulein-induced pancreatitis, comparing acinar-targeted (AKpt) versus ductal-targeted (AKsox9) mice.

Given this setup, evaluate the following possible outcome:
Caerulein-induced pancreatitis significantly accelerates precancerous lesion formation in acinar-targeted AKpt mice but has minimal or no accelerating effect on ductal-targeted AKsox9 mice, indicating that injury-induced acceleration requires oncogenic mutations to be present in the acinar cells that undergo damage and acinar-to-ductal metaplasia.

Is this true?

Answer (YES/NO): YES